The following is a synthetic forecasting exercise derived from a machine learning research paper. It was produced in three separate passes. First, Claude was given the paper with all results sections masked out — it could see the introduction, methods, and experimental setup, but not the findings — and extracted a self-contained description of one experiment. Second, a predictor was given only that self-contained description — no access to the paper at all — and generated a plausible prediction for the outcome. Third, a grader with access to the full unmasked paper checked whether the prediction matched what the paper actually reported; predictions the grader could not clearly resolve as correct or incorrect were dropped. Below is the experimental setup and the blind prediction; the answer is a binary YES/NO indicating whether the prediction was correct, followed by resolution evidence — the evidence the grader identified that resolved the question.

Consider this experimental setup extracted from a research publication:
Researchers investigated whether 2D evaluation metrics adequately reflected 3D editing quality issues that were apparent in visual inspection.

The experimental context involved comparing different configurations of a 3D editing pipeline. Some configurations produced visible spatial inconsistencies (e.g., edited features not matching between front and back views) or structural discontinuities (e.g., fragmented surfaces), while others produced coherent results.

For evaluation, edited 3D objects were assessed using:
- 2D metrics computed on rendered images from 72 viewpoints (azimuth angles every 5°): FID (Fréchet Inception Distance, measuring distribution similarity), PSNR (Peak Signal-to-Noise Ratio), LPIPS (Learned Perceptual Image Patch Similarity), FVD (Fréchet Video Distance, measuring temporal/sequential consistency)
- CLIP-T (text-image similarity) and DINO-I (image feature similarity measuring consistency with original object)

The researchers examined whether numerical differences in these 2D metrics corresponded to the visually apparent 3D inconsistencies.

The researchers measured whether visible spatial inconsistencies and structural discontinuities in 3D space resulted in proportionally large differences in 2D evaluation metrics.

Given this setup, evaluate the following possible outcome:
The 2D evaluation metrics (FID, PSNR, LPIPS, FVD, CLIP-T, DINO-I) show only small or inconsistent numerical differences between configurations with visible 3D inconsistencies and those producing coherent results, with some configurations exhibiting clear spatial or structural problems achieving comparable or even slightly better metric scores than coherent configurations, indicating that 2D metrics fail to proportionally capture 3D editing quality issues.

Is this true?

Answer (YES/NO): YES